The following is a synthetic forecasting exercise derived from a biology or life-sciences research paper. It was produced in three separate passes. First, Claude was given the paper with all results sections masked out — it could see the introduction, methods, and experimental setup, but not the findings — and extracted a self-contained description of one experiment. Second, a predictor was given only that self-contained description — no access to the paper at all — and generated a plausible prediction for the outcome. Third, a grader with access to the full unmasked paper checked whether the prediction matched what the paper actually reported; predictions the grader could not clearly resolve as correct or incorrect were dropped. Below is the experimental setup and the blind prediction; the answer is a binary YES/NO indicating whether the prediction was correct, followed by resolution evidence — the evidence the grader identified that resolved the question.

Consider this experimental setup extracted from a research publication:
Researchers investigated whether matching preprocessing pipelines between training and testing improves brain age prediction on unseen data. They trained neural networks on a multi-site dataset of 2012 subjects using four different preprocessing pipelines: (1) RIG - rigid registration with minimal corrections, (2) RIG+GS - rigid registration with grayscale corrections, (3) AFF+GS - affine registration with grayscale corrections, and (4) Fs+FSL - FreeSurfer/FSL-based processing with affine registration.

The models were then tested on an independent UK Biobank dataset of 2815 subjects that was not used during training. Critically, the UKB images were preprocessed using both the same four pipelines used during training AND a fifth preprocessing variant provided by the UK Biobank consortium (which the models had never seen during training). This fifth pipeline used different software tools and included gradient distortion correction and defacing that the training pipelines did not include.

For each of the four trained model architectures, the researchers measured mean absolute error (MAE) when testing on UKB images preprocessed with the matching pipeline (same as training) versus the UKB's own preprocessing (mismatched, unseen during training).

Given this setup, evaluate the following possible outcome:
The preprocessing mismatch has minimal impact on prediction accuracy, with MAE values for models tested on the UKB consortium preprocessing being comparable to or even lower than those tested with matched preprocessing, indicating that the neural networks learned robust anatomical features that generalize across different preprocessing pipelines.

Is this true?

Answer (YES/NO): NO